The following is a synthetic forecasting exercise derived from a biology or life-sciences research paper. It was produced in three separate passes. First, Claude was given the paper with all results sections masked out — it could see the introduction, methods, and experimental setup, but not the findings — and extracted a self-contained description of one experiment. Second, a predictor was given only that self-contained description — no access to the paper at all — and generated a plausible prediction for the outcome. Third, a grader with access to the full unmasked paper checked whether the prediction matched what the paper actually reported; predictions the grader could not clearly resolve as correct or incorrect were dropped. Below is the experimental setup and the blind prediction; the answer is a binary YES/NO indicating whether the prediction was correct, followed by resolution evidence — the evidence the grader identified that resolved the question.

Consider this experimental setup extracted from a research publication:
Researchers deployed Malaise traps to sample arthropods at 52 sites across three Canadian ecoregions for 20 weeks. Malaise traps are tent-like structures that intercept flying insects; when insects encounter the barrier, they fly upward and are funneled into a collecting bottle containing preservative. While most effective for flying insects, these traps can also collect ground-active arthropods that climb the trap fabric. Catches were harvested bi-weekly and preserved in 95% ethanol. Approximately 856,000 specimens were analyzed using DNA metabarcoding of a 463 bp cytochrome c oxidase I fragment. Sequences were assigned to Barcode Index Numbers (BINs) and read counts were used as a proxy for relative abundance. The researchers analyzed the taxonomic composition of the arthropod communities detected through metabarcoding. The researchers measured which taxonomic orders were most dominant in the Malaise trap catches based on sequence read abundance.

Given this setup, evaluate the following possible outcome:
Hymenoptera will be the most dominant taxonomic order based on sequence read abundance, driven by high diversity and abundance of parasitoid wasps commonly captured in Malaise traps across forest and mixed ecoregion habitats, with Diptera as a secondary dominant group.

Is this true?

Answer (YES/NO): NO